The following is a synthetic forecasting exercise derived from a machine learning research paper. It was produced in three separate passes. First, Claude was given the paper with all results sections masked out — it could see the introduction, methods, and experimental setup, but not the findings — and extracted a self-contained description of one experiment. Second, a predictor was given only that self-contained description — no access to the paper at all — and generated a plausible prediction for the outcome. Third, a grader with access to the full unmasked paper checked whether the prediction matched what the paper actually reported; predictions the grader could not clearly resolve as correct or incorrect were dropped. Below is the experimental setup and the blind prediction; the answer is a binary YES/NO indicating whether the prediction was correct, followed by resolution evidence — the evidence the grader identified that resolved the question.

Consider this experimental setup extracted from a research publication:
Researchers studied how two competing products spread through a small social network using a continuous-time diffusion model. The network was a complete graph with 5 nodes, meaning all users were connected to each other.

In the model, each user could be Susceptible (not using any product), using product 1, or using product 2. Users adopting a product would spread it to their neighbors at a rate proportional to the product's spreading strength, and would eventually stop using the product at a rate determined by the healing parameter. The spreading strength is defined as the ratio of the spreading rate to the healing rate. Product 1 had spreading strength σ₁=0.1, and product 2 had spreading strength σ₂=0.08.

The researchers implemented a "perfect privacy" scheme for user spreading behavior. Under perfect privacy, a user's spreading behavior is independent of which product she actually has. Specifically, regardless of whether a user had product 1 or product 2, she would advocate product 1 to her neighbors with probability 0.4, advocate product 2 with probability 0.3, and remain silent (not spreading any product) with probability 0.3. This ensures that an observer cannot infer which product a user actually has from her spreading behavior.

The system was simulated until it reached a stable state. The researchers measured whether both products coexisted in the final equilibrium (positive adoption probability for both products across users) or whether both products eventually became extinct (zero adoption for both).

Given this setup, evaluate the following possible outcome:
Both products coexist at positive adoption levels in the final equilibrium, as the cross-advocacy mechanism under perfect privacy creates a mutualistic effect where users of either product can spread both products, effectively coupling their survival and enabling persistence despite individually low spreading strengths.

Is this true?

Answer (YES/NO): NO